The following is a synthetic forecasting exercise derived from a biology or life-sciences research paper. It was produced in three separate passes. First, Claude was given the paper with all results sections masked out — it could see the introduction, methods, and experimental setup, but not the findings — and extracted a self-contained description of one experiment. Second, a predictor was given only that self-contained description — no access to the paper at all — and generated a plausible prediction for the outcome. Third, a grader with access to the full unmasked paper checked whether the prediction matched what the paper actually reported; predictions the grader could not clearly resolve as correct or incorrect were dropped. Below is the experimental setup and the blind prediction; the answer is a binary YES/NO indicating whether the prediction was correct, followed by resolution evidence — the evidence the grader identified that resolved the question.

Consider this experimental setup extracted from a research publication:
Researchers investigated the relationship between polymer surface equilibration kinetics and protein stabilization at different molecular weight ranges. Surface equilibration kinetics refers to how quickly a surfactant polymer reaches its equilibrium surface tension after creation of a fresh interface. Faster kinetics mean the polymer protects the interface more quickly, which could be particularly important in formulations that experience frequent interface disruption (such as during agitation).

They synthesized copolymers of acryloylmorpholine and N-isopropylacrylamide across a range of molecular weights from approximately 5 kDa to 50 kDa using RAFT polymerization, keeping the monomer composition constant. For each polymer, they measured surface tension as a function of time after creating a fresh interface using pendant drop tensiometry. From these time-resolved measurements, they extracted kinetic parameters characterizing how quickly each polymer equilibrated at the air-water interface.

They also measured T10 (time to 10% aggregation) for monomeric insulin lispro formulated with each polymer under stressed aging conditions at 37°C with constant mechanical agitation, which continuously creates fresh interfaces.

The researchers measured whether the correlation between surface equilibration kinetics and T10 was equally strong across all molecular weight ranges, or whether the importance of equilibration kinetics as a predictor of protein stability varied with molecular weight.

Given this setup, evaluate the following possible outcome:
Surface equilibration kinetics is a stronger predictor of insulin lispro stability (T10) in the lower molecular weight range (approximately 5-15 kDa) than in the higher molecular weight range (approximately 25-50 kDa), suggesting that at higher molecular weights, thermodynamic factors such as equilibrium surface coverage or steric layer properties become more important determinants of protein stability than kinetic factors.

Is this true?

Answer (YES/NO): NO